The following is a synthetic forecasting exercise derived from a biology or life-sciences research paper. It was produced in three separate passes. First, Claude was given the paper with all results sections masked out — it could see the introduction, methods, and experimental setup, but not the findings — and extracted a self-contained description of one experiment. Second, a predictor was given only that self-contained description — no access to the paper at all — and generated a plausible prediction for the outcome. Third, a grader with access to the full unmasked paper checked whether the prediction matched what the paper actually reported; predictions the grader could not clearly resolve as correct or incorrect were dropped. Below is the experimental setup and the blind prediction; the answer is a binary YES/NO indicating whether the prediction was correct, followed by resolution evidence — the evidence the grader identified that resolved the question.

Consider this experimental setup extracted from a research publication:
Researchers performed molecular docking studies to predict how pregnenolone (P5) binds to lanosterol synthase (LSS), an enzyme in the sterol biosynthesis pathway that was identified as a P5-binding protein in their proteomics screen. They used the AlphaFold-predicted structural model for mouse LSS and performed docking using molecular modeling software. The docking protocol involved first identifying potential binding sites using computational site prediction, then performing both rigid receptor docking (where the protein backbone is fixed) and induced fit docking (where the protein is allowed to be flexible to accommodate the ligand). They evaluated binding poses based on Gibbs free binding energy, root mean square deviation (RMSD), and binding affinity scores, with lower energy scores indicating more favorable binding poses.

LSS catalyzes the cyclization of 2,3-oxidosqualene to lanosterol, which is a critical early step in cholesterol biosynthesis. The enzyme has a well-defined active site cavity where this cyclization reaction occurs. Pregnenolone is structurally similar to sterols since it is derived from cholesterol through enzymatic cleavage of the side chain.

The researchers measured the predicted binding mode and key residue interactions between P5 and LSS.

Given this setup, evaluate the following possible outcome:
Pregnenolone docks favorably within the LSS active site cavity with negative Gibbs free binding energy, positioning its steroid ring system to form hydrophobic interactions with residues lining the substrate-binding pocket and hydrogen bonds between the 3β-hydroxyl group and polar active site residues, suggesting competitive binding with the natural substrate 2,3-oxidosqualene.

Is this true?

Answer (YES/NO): NO